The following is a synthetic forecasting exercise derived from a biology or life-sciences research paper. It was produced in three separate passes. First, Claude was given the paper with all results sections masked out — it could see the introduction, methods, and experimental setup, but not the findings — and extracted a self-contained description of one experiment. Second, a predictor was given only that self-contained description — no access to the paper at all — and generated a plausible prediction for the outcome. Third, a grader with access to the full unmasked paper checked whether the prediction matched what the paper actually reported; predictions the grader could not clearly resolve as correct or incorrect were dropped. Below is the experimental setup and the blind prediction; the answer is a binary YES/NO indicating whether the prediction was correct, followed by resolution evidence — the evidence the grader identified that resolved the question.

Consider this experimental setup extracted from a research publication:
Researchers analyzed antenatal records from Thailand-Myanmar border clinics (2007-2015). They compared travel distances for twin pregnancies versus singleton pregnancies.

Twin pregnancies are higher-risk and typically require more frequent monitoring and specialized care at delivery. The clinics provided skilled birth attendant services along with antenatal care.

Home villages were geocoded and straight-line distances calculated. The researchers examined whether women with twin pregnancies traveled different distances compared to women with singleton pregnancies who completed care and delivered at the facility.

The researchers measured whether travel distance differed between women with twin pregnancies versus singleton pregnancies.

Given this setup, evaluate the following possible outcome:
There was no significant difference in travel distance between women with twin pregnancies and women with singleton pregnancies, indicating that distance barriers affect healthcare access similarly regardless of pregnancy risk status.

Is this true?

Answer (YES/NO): NO